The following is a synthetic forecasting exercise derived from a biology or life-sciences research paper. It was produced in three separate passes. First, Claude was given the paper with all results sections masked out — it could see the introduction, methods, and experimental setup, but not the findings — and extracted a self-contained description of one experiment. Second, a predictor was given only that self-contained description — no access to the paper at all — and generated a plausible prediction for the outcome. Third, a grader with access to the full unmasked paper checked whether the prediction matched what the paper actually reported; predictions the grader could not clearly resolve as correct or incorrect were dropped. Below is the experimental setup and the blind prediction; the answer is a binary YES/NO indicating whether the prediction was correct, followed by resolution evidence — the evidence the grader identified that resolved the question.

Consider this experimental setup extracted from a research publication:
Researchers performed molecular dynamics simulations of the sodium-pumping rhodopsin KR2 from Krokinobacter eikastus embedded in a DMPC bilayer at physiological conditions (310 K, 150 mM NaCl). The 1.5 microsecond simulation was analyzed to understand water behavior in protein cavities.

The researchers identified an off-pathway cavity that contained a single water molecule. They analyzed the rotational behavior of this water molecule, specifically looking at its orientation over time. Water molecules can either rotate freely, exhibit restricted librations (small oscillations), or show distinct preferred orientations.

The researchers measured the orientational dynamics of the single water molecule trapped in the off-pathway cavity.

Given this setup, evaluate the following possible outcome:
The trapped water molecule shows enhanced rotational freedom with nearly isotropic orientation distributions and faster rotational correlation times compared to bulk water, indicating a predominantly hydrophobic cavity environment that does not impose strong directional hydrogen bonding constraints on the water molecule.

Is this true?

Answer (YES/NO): NO